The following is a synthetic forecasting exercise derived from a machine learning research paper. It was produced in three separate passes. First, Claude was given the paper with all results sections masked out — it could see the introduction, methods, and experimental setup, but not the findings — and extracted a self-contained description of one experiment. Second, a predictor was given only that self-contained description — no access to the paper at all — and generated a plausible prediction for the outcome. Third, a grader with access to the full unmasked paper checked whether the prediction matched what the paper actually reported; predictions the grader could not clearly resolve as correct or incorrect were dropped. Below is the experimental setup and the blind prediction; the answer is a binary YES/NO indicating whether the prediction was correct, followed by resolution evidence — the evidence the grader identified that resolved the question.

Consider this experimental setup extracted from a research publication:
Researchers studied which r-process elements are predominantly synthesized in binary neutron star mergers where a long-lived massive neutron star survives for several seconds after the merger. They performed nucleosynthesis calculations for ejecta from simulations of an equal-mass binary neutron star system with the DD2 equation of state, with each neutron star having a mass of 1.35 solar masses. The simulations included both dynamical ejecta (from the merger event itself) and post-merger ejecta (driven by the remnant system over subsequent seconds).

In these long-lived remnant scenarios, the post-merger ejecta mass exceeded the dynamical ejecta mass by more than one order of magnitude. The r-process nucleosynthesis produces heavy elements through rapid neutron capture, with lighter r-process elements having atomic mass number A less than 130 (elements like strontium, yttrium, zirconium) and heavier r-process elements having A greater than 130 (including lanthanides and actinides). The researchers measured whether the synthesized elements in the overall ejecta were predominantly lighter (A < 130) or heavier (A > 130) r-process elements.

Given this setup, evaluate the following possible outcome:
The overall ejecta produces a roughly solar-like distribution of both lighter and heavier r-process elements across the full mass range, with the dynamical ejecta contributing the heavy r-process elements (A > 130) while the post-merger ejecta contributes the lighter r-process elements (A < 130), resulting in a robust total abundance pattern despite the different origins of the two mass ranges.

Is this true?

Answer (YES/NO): NO